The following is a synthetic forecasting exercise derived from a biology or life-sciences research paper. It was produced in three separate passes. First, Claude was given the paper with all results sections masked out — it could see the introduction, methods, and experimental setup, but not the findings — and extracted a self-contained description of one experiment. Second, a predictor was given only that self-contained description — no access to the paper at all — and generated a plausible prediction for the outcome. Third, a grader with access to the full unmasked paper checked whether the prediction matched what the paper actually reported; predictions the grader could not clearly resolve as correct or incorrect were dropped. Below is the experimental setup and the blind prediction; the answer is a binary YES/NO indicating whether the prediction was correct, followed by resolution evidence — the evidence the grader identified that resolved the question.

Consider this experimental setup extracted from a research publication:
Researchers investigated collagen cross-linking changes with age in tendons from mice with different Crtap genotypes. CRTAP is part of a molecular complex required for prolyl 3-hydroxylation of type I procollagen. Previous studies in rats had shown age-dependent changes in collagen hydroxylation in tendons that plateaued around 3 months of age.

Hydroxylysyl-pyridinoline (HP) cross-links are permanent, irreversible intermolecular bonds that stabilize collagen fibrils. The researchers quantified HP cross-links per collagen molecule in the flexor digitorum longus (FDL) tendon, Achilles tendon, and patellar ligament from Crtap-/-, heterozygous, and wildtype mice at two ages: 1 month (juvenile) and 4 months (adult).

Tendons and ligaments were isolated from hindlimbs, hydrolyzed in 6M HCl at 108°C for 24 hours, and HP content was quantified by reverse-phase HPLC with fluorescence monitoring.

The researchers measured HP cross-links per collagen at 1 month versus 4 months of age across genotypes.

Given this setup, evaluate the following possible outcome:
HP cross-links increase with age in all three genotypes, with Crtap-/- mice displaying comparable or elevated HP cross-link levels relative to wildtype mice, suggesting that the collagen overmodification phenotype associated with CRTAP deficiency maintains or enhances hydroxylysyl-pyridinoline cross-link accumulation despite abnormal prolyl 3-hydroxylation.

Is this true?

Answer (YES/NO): NO